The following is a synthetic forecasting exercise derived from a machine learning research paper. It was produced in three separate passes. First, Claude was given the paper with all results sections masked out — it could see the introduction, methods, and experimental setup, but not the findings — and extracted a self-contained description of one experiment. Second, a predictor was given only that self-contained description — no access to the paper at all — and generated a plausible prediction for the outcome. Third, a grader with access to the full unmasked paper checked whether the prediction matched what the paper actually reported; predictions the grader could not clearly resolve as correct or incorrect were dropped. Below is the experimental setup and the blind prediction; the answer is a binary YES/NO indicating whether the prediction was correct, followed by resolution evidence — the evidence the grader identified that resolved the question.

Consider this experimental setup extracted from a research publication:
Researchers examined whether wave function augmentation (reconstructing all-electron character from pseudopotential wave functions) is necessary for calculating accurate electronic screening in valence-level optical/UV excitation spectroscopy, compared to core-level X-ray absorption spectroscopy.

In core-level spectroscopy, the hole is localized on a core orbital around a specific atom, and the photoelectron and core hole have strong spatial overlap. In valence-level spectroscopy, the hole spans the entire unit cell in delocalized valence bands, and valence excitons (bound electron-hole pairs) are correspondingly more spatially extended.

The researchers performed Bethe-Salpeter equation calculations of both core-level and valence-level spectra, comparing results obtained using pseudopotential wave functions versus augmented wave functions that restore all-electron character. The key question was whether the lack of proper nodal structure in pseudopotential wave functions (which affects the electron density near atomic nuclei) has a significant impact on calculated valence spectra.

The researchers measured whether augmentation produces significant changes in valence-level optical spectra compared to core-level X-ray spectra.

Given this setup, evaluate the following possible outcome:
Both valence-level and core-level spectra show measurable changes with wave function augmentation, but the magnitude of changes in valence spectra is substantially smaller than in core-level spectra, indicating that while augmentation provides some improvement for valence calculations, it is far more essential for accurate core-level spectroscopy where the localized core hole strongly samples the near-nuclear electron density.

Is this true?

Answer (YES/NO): NO